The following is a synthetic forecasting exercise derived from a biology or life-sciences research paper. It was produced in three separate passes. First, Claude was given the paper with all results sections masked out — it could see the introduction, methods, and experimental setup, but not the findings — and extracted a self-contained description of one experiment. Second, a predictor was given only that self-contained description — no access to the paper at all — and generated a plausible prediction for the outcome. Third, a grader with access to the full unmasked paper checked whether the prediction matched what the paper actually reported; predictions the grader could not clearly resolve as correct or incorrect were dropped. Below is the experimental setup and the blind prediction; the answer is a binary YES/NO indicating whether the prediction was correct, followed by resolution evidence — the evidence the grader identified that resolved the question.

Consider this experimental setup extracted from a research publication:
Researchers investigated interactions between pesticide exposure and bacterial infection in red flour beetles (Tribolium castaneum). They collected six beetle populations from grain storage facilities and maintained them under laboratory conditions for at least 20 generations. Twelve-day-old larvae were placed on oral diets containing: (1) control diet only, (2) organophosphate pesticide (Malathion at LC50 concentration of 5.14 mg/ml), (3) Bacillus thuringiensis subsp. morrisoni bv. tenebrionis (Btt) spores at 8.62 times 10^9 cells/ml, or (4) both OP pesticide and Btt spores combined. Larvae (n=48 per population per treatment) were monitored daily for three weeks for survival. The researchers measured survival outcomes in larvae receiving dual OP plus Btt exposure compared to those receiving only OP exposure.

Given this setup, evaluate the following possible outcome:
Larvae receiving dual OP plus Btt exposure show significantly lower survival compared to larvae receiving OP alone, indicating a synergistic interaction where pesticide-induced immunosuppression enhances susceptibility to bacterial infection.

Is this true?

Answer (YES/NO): NO